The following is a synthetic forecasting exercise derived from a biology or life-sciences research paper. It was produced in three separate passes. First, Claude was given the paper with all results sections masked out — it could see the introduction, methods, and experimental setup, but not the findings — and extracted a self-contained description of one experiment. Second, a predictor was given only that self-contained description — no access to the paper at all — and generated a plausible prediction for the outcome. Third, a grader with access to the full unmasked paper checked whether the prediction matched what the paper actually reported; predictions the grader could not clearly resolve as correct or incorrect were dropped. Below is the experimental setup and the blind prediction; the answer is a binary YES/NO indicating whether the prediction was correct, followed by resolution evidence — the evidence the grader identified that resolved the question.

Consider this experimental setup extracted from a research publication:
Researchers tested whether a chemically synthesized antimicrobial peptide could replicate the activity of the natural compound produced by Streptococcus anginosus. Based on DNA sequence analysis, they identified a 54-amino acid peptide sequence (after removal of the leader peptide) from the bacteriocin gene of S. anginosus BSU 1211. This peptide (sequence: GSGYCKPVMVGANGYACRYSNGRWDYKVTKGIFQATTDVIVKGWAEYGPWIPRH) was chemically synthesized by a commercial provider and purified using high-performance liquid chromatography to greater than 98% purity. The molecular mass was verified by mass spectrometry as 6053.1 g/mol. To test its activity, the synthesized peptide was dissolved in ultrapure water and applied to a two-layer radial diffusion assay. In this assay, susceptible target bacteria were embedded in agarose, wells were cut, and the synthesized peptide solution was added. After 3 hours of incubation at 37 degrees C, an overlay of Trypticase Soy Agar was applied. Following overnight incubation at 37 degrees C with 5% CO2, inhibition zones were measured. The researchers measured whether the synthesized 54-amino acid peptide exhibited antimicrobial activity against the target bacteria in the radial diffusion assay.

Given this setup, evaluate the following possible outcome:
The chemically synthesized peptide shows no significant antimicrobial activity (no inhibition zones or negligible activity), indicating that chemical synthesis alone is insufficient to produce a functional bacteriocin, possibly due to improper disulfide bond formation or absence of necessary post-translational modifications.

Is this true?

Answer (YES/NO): NO